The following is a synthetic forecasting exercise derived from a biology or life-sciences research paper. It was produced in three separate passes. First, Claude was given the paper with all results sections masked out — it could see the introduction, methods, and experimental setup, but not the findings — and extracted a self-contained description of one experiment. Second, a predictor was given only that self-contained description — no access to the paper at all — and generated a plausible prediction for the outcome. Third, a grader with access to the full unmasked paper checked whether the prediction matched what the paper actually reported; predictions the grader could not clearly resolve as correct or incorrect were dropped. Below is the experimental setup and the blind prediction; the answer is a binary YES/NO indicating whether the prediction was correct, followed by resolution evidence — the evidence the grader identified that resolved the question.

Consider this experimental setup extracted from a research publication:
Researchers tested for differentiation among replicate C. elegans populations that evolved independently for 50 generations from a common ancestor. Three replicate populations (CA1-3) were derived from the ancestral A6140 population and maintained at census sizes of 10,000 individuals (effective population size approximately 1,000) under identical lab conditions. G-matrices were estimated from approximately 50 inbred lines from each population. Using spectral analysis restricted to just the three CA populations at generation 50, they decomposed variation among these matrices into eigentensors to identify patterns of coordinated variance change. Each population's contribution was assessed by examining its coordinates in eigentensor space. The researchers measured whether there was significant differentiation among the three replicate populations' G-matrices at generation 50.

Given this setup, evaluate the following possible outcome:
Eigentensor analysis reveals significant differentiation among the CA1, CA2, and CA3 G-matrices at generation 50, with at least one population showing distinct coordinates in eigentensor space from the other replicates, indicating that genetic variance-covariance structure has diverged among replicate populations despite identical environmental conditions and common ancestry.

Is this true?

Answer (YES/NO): YES